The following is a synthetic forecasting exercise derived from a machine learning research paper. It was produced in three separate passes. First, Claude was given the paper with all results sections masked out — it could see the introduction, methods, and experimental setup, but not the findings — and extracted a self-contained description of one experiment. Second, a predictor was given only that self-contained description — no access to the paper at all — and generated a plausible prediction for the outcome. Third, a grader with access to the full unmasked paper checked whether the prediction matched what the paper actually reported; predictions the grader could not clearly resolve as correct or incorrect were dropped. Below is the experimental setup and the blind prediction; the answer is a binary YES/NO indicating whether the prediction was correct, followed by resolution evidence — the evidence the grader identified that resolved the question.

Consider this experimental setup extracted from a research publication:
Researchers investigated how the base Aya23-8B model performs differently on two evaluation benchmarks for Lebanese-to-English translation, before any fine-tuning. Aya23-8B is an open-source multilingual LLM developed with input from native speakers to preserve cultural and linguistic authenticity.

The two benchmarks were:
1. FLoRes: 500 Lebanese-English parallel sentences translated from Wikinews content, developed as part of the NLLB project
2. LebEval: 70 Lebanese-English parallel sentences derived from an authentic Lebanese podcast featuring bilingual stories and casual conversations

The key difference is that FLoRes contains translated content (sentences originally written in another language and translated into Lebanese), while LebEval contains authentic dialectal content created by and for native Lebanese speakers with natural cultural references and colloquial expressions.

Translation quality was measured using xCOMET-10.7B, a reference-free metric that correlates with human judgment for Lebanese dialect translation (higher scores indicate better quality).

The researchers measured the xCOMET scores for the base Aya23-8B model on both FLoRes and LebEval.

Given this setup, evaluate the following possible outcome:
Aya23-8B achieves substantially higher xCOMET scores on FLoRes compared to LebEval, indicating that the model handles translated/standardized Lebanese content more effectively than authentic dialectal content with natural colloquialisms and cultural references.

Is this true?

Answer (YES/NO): YES